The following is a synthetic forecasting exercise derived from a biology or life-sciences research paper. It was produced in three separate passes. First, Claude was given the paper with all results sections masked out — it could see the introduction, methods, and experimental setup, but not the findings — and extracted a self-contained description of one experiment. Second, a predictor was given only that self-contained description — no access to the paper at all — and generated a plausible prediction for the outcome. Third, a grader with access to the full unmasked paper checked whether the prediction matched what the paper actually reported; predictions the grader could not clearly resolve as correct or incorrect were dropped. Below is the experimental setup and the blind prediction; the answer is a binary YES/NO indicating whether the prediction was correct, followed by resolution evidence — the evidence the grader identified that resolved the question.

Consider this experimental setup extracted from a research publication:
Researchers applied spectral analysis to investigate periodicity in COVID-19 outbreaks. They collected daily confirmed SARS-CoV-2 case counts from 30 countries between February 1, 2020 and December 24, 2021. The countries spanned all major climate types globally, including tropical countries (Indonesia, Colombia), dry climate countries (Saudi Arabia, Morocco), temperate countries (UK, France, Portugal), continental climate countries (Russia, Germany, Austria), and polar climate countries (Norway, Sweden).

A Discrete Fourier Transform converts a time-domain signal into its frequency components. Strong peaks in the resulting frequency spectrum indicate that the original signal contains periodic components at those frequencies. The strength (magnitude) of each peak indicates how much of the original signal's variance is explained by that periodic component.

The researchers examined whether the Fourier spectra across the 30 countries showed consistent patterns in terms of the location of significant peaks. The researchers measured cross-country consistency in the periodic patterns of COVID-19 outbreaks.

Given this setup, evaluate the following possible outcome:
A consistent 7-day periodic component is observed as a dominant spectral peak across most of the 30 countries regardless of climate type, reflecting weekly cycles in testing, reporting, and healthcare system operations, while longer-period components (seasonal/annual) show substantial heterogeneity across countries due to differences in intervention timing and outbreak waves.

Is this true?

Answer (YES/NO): YES